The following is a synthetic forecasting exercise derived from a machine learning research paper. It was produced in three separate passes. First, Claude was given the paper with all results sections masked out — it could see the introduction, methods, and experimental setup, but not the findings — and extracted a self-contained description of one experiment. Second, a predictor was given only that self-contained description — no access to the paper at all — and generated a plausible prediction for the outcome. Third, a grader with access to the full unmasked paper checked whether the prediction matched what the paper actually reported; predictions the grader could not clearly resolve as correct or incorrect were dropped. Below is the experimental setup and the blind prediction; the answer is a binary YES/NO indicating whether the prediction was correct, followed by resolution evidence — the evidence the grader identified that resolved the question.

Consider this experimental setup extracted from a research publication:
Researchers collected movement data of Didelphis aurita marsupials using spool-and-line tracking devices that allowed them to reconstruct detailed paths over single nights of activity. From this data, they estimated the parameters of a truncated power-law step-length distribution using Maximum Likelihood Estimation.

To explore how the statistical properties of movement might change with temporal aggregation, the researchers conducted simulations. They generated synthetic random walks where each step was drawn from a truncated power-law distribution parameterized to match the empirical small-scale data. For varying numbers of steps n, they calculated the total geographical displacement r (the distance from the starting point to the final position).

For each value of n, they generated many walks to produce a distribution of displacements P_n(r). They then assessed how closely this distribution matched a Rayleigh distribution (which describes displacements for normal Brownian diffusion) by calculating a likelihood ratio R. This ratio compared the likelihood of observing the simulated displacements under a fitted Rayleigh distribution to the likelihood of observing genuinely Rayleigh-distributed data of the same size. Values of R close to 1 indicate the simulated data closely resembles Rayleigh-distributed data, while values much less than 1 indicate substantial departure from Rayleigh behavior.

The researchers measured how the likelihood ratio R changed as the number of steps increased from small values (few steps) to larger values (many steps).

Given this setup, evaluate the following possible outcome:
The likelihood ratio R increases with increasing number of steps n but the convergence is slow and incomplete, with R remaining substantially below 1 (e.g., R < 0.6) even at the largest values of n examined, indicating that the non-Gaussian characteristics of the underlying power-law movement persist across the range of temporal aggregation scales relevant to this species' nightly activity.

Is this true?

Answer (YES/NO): NO